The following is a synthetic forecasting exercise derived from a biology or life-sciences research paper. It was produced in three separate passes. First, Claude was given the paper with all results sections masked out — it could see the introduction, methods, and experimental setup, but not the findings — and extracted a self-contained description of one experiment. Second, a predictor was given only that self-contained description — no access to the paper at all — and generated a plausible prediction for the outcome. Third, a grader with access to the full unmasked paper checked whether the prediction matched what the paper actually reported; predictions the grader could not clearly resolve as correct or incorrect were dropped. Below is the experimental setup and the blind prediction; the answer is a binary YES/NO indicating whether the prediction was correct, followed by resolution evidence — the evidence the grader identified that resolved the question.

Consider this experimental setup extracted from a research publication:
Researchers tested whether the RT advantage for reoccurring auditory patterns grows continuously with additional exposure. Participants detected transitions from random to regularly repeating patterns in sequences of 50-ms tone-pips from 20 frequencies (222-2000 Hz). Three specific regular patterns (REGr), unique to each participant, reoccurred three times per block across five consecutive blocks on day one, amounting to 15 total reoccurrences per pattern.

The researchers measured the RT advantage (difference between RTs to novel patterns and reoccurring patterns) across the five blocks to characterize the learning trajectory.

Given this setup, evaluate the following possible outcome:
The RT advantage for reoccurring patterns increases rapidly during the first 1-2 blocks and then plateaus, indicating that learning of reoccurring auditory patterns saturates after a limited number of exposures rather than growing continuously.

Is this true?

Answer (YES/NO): NO